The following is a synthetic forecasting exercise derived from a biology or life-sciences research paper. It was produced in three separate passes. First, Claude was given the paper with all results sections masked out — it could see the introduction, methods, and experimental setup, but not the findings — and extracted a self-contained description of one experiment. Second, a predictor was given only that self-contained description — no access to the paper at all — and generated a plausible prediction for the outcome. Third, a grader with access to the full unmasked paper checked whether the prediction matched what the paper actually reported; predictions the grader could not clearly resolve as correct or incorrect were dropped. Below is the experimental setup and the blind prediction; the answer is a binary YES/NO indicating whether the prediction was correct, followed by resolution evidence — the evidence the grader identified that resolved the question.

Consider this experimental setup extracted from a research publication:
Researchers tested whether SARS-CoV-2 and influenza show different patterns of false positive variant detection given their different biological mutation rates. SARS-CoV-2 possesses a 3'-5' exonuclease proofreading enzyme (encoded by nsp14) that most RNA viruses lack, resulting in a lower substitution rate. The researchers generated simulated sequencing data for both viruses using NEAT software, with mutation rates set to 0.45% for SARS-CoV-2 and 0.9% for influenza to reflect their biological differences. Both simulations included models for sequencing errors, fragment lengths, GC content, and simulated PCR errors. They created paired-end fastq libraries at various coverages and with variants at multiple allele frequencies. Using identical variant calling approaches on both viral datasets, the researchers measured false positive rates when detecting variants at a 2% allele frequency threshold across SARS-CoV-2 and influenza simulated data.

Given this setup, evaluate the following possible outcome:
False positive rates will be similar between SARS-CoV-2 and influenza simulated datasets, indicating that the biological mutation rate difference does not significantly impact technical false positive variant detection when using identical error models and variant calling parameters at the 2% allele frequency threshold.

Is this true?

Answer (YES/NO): YES